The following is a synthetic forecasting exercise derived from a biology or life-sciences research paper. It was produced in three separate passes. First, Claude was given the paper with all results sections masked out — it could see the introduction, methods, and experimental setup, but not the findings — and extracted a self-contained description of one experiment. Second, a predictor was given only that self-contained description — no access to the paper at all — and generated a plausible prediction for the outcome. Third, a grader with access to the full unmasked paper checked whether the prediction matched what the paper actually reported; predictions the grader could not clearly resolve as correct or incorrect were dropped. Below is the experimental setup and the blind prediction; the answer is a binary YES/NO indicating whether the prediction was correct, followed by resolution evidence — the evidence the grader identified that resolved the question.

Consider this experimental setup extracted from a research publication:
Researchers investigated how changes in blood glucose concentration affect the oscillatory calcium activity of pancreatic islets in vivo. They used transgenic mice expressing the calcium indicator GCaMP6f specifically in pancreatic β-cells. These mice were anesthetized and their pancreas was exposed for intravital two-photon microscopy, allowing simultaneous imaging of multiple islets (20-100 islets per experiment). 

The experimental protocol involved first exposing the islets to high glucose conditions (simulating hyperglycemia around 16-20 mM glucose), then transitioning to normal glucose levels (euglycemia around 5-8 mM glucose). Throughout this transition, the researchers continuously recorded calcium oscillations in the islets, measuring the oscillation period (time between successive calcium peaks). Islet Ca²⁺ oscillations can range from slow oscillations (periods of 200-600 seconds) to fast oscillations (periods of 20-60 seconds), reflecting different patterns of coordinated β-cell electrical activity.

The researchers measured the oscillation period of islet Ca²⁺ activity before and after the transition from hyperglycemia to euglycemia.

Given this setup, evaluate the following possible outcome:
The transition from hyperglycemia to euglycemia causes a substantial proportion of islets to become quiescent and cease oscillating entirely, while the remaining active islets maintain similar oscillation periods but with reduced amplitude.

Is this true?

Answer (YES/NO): NO